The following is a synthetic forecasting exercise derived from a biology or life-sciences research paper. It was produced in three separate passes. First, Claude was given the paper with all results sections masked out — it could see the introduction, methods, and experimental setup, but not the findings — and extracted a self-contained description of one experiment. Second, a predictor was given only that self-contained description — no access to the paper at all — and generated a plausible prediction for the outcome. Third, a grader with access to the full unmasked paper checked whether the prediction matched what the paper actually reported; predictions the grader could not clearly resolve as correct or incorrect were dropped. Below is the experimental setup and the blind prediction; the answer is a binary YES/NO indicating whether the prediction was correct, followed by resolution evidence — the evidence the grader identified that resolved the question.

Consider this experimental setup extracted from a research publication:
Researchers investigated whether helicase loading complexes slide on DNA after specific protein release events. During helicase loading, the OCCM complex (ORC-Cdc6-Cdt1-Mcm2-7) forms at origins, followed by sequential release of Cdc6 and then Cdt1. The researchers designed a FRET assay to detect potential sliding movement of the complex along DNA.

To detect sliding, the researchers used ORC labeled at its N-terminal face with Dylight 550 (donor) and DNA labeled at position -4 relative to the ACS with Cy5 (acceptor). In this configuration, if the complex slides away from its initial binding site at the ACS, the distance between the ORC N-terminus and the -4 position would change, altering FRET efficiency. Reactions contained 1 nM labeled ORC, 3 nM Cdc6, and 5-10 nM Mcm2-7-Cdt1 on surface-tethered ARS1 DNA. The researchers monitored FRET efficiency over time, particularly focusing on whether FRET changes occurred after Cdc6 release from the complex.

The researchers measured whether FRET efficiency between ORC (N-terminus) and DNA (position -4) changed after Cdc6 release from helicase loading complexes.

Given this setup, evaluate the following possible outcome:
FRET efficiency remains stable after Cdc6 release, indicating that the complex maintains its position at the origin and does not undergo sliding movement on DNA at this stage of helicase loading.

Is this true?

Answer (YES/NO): NO